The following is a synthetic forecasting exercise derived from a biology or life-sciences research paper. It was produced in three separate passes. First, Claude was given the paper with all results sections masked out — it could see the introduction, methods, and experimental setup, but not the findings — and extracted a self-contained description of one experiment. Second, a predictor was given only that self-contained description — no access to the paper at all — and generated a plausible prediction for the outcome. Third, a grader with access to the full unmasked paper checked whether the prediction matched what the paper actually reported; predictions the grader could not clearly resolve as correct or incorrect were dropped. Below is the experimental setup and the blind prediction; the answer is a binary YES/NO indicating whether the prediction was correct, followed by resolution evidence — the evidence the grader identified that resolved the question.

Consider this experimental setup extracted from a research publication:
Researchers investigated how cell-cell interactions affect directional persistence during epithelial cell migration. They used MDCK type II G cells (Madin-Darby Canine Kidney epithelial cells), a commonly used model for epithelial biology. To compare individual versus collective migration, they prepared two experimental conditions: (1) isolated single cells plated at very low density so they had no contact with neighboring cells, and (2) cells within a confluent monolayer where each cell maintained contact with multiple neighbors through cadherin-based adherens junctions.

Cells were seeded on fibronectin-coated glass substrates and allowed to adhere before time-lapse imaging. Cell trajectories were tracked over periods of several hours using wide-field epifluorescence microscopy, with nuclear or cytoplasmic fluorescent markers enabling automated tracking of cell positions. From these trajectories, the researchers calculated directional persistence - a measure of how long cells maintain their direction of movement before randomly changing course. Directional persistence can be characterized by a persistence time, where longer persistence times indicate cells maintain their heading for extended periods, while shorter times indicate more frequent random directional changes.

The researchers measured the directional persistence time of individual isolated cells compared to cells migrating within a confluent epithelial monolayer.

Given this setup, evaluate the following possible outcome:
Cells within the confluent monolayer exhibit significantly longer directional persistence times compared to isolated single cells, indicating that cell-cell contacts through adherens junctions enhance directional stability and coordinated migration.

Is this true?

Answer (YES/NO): YES